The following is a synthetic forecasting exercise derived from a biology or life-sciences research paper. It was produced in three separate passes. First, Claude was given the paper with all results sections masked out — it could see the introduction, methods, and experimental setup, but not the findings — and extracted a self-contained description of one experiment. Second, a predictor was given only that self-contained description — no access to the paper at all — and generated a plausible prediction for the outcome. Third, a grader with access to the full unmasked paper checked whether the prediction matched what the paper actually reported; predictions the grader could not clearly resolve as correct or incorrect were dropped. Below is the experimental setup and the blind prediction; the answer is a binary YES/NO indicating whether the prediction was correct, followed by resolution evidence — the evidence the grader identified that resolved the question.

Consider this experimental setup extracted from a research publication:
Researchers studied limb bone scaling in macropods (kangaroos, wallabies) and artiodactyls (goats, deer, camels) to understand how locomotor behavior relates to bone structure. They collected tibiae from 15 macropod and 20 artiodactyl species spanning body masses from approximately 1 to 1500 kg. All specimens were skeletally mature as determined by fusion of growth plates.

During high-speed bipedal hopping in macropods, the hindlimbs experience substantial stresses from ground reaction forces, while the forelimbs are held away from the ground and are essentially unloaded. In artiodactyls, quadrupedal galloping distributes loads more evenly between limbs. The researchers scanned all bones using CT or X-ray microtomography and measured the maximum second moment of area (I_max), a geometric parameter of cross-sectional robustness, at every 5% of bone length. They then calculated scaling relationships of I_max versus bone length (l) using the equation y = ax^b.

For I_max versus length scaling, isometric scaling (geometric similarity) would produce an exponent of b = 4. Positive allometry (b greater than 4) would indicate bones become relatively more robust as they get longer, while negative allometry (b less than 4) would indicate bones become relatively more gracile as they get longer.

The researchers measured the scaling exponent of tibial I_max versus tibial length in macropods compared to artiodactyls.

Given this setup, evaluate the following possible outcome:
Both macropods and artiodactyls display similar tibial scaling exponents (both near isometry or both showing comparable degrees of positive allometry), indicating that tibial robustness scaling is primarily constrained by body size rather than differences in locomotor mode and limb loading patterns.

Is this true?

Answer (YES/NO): NO